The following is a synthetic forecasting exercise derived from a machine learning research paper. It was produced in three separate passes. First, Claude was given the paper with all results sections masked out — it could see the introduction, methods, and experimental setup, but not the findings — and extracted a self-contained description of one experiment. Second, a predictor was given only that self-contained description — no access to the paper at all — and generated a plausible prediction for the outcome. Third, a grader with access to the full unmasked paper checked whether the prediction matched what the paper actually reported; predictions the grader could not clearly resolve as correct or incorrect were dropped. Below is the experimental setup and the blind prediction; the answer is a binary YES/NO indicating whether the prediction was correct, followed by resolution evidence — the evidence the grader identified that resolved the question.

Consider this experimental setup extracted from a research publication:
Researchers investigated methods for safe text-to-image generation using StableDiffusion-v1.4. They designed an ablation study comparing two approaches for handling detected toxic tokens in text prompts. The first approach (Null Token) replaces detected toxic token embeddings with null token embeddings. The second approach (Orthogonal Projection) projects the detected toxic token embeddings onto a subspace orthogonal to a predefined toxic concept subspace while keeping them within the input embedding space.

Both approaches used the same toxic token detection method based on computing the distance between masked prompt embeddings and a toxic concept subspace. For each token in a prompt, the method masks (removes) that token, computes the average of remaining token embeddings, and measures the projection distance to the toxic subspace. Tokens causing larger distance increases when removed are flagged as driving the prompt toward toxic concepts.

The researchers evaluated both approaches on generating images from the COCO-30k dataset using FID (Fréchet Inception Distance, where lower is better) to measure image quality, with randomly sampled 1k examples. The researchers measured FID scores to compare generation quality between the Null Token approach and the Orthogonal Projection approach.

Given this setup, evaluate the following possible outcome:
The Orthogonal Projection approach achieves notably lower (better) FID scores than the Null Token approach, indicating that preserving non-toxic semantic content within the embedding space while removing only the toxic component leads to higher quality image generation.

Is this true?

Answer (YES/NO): YES